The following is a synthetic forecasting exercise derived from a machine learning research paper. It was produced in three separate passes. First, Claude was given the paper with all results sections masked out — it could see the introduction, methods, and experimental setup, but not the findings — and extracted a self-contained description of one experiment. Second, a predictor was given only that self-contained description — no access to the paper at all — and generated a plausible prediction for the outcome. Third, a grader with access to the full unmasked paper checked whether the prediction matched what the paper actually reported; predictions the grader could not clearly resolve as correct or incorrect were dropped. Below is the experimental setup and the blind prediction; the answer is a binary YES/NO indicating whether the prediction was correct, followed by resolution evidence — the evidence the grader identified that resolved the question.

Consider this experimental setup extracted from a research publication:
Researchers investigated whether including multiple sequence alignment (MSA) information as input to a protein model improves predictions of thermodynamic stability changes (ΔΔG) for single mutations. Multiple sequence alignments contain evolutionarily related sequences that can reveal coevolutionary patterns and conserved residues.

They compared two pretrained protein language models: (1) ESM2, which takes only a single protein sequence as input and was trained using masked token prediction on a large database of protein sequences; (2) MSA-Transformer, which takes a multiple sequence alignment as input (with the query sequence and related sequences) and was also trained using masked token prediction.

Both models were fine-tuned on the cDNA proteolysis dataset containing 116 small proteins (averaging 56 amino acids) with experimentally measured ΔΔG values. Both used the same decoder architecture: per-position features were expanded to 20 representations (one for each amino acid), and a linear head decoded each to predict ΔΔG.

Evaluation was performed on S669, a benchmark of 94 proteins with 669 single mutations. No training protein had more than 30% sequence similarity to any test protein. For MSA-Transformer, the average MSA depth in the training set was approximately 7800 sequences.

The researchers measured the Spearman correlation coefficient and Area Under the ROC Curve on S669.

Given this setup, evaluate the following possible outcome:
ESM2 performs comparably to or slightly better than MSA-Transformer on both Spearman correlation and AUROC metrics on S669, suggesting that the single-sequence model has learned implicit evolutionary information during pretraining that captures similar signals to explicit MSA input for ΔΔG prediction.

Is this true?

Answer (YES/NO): NO